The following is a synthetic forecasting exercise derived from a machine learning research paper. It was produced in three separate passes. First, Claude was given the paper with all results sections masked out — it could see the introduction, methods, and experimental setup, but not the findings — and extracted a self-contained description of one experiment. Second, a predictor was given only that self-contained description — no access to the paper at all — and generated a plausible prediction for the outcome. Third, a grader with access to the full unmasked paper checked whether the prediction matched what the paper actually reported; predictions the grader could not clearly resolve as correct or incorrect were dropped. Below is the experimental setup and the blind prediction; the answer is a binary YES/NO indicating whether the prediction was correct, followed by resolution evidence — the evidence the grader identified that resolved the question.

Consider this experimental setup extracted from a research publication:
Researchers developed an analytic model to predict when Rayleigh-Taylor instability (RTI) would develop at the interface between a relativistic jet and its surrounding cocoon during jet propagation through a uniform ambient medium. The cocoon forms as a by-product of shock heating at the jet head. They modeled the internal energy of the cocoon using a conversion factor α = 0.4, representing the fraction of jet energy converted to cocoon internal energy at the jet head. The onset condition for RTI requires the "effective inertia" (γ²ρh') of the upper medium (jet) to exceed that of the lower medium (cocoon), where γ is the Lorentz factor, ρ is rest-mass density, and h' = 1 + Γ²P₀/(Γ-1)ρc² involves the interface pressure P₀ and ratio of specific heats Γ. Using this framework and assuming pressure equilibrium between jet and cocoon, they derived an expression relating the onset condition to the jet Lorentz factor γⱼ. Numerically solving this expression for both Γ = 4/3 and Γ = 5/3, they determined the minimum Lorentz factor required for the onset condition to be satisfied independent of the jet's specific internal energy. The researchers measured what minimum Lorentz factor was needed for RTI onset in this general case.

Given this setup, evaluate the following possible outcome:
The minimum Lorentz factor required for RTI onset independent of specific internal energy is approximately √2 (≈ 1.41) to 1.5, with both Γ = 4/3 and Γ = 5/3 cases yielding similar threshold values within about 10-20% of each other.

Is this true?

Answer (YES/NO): NO